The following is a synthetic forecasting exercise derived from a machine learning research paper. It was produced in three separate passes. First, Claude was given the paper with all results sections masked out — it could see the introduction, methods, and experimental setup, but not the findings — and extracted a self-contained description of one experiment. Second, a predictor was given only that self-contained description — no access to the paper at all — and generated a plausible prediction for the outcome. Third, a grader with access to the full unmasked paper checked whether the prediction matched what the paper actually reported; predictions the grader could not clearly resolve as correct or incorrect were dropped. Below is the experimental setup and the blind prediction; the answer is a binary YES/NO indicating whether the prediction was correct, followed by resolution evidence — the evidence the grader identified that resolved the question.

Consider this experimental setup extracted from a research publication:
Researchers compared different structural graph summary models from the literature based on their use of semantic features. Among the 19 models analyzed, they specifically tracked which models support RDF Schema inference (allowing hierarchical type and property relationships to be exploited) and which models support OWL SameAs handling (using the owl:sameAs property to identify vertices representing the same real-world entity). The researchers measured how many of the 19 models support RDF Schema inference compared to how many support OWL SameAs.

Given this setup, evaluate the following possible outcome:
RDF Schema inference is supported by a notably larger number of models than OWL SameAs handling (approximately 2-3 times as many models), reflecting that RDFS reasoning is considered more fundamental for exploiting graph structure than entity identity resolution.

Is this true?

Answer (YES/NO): NO